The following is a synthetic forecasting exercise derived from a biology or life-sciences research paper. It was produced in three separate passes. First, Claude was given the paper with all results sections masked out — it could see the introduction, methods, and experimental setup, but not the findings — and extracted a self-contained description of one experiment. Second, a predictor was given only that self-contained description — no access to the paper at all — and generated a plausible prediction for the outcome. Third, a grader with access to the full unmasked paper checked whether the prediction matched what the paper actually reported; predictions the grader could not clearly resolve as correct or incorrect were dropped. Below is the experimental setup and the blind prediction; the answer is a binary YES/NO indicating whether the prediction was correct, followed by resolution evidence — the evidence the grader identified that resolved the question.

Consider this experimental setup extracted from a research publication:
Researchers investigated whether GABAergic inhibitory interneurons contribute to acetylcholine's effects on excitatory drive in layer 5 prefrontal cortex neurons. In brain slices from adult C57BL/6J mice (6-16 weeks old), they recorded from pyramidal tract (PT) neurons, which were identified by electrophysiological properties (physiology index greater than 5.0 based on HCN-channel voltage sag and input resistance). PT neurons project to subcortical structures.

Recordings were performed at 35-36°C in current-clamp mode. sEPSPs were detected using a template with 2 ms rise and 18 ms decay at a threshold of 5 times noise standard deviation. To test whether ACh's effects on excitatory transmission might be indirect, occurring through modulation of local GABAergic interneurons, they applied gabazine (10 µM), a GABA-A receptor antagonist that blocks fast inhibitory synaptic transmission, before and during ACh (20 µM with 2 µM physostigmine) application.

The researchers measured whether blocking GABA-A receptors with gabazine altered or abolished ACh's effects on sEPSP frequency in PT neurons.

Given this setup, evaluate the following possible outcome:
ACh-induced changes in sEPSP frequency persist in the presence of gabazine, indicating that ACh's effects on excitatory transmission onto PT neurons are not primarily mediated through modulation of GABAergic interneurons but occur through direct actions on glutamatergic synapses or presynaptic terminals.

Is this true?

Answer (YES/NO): NO